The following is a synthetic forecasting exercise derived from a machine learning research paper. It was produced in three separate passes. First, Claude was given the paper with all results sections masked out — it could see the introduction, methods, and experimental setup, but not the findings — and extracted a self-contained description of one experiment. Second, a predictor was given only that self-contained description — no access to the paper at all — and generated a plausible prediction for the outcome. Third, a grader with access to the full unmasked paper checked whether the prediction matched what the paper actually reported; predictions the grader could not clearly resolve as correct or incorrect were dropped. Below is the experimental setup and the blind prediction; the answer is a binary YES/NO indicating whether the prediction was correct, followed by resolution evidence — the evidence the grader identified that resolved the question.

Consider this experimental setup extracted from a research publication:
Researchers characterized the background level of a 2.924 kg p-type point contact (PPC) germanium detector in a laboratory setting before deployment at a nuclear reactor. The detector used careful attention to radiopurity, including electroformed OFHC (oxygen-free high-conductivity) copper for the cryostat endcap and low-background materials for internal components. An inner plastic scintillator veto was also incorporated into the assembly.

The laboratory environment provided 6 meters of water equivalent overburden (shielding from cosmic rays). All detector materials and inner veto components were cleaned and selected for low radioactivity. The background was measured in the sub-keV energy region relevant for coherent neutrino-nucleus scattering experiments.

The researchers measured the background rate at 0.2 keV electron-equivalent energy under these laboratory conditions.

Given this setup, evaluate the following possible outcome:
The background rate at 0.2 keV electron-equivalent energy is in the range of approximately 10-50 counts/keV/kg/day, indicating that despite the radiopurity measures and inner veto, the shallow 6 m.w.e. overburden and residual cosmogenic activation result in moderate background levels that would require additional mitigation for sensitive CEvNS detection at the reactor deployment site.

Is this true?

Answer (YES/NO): YES